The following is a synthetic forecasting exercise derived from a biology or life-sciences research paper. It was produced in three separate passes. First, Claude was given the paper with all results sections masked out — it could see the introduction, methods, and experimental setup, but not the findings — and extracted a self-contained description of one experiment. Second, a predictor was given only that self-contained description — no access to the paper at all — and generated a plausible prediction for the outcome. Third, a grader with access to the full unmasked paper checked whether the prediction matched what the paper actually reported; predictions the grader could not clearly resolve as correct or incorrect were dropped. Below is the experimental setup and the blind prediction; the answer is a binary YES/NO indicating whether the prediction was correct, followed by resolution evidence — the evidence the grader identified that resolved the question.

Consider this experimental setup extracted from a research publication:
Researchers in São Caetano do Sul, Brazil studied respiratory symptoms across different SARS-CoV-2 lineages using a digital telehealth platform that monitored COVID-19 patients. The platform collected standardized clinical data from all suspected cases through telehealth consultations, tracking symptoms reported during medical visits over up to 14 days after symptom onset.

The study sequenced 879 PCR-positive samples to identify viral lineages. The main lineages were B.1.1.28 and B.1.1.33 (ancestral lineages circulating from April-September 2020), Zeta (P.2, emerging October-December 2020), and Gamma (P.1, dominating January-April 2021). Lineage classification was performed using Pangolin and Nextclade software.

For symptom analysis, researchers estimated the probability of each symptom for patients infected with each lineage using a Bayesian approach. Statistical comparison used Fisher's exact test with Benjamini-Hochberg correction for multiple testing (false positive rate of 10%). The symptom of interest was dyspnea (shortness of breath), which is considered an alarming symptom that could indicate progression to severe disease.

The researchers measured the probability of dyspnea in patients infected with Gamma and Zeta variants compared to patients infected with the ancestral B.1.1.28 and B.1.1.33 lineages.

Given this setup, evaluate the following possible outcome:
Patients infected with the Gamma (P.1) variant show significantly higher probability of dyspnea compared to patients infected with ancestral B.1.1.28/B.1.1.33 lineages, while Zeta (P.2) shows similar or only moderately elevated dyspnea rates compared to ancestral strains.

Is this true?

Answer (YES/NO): NO